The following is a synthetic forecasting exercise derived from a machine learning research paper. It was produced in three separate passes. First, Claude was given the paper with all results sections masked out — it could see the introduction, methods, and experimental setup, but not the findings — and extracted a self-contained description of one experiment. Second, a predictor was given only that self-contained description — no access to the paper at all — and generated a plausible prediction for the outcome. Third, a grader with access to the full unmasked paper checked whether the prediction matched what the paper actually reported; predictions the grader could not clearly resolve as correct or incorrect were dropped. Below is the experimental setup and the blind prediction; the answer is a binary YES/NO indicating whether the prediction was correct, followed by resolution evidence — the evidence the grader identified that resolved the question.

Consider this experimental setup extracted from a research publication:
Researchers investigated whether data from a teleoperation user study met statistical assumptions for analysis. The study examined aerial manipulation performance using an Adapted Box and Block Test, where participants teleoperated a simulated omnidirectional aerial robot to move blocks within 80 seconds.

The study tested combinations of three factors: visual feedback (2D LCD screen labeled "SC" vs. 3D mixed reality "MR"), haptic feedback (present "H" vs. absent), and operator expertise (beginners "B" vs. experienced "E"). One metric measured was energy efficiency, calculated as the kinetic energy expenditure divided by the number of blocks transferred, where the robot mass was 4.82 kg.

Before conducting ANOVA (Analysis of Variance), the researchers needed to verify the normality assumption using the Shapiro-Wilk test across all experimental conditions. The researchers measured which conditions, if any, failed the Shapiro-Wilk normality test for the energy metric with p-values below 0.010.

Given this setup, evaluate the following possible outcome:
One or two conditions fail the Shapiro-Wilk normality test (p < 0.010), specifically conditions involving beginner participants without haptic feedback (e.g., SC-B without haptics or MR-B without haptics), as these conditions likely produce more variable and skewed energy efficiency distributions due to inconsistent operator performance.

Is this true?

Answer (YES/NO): YES